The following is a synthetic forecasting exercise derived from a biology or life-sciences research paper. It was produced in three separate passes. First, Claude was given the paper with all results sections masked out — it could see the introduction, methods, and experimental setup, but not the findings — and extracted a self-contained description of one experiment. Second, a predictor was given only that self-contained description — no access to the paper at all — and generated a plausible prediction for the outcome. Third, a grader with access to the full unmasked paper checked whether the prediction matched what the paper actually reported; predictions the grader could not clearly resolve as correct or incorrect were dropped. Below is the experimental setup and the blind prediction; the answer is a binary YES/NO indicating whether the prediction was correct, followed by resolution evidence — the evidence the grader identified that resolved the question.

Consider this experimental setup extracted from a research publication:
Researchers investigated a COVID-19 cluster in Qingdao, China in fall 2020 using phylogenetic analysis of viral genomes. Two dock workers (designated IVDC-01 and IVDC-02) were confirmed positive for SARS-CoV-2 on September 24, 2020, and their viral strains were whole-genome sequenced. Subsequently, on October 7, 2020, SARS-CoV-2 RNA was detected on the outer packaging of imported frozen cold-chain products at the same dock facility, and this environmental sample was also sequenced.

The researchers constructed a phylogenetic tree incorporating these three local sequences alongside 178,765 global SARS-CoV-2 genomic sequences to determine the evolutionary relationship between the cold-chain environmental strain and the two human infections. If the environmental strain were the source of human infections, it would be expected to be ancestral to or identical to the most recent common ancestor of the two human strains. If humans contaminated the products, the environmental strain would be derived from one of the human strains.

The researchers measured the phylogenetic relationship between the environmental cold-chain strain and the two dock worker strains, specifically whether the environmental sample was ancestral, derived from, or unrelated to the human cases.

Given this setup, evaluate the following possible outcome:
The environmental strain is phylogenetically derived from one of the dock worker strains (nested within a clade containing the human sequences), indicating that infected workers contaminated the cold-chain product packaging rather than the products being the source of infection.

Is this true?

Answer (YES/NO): NO